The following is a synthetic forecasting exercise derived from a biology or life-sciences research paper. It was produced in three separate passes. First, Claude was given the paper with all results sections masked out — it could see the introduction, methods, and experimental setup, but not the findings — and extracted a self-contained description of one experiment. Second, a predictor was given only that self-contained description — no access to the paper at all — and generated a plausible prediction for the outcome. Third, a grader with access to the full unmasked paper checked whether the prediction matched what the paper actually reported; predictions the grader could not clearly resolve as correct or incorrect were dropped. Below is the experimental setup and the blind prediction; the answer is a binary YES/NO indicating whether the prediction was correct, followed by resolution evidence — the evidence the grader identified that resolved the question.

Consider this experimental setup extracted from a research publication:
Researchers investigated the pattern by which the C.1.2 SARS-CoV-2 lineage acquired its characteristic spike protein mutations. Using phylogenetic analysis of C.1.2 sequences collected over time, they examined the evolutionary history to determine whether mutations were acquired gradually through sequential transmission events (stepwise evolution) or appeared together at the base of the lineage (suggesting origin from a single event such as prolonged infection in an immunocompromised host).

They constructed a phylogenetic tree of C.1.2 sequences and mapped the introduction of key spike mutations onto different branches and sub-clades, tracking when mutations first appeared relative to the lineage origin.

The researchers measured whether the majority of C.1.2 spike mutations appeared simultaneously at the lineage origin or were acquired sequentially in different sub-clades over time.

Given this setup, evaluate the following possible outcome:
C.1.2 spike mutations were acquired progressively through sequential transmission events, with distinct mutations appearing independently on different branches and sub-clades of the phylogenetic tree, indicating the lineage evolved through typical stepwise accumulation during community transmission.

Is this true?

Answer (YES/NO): NO